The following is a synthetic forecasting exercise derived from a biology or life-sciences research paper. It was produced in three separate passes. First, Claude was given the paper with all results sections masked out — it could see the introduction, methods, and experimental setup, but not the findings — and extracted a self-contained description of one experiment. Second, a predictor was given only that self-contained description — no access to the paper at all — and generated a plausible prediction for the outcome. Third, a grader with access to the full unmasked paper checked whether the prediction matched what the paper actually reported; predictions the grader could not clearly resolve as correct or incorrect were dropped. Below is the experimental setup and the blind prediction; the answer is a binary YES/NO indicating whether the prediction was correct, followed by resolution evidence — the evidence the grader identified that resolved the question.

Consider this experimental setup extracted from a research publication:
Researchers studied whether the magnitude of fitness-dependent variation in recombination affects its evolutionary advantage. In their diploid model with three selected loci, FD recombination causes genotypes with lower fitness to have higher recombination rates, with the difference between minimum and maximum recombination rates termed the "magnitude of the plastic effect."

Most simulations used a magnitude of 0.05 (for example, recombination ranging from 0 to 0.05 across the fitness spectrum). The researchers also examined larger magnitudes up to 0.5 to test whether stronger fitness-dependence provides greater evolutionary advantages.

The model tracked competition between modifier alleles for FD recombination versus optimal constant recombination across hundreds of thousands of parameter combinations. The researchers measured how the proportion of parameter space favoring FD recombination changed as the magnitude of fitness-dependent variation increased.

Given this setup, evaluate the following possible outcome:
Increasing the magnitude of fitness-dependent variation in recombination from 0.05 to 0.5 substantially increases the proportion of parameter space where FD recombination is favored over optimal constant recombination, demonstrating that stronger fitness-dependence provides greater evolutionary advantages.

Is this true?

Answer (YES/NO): NO